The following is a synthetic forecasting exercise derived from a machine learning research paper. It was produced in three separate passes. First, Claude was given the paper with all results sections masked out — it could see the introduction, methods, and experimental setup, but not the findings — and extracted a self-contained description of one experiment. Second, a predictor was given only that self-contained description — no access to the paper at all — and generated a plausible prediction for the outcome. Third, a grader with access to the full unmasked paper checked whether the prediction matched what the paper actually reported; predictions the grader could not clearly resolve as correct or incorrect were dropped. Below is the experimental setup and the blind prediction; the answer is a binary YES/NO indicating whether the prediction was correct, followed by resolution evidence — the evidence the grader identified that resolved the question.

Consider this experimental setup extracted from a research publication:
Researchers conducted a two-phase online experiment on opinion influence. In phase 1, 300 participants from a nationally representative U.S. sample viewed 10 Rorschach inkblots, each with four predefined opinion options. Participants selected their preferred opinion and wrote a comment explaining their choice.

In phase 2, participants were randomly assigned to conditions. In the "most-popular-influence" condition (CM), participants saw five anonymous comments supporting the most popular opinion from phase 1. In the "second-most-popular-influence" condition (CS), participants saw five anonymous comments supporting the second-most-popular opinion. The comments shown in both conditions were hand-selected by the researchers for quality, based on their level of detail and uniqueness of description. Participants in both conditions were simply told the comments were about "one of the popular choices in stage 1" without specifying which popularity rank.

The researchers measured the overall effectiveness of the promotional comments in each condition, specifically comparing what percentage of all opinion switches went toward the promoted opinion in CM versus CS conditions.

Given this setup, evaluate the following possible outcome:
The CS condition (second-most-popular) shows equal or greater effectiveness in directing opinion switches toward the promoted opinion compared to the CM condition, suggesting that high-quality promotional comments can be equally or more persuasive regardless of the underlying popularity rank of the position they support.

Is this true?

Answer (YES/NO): NO